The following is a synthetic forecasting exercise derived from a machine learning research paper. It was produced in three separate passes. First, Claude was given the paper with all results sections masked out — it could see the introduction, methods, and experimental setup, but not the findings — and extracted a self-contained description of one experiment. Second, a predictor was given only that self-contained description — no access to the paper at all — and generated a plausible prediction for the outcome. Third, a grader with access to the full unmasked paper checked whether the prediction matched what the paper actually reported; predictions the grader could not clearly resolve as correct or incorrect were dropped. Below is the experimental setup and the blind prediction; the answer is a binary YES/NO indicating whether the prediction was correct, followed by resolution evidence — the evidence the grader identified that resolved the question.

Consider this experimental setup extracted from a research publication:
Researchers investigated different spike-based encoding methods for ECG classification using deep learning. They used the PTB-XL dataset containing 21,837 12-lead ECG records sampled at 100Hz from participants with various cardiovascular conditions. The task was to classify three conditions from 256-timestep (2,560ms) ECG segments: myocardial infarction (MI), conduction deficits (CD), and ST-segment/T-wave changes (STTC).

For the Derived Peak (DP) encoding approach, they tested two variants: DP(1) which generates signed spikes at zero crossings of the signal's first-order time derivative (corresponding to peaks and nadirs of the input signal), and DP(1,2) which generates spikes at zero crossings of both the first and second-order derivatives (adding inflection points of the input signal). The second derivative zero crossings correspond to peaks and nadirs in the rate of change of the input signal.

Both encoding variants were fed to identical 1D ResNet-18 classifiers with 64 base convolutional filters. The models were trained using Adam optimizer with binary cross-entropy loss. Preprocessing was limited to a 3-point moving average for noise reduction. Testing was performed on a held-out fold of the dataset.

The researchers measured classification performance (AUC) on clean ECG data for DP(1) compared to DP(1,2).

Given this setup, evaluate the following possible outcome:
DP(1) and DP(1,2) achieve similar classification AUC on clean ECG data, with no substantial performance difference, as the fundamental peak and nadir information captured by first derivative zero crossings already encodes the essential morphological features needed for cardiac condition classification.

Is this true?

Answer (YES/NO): YES